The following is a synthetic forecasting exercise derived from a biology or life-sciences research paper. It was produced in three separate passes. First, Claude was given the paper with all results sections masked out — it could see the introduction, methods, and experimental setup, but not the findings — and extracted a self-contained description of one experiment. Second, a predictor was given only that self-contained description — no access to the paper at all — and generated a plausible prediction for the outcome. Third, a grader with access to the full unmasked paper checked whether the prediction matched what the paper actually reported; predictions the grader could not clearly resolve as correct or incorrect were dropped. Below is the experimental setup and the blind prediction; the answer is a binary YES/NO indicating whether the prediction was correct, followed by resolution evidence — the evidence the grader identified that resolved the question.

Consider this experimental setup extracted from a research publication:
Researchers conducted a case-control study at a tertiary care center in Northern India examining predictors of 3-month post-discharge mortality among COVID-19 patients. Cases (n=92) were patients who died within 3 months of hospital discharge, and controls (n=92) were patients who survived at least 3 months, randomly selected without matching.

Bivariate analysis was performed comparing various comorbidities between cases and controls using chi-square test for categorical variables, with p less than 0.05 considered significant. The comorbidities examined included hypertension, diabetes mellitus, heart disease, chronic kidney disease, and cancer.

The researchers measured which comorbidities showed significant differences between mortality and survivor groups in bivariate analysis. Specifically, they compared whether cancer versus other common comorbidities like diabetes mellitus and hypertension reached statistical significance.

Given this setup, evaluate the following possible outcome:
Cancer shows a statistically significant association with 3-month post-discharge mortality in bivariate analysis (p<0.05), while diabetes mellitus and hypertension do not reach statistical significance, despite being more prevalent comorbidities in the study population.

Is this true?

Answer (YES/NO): YES